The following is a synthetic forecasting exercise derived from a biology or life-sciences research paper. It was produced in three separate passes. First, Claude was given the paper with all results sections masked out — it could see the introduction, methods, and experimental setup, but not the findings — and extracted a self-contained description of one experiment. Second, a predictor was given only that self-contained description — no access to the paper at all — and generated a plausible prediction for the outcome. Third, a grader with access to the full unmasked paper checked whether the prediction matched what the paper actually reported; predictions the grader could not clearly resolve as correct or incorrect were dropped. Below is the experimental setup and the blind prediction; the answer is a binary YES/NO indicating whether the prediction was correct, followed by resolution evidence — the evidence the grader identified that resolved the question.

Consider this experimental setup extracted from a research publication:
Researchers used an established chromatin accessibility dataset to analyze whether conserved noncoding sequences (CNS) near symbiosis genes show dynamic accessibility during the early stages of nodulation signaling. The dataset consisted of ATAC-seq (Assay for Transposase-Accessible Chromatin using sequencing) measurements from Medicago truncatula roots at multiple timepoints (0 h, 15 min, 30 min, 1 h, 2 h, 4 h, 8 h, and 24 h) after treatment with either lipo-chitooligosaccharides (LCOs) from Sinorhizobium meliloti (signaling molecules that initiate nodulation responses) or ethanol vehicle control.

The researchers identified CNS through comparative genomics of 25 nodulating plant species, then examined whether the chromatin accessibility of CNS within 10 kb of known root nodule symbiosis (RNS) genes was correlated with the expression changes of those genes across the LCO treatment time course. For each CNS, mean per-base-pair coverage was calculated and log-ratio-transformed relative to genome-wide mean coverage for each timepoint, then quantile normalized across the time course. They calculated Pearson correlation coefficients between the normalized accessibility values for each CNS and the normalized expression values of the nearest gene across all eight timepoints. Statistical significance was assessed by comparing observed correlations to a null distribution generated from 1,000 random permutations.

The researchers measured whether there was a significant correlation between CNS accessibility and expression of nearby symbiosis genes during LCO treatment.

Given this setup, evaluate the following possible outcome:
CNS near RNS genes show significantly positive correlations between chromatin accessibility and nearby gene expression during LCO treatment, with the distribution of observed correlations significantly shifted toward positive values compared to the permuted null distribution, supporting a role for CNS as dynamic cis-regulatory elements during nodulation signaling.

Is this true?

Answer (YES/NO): YES